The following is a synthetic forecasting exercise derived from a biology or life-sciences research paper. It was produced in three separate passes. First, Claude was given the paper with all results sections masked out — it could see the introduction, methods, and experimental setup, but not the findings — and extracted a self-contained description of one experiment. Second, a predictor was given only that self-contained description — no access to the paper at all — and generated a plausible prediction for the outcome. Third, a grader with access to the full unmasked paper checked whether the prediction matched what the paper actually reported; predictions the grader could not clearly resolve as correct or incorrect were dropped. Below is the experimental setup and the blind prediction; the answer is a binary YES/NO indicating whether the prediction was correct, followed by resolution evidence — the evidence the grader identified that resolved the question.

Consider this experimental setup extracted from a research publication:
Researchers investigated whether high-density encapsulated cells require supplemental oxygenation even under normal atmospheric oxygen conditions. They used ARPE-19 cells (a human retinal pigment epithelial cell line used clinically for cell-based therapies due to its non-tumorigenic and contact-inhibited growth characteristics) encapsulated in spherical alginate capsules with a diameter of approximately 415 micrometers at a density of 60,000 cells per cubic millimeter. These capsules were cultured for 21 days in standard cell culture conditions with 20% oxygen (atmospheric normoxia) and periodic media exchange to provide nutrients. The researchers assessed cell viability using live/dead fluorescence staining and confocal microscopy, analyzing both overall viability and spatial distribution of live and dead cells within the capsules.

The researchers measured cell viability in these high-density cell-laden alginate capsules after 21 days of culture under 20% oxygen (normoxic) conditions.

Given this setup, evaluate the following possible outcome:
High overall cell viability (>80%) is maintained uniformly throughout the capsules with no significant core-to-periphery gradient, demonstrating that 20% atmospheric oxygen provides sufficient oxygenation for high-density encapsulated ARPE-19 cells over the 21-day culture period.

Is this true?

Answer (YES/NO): NO